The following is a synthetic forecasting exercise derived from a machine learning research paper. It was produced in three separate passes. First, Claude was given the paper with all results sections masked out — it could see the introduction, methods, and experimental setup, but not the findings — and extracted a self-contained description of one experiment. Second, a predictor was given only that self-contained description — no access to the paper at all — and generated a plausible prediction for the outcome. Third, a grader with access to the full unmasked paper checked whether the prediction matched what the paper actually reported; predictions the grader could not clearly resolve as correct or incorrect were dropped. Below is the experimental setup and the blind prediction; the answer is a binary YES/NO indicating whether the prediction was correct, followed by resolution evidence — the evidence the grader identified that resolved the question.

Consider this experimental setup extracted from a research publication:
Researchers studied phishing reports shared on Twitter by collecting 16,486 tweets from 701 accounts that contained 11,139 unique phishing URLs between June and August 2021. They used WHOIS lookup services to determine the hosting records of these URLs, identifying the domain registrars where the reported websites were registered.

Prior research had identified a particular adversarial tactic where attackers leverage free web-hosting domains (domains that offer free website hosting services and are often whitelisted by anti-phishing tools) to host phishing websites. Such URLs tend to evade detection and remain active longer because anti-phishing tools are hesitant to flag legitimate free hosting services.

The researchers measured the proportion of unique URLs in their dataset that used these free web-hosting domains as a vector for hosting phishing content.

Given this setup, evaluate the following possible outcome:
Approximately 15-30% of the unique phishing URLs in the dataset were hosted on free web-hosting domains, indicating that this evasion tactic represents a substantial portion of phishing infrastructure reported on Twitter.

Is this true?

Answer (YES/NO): NO